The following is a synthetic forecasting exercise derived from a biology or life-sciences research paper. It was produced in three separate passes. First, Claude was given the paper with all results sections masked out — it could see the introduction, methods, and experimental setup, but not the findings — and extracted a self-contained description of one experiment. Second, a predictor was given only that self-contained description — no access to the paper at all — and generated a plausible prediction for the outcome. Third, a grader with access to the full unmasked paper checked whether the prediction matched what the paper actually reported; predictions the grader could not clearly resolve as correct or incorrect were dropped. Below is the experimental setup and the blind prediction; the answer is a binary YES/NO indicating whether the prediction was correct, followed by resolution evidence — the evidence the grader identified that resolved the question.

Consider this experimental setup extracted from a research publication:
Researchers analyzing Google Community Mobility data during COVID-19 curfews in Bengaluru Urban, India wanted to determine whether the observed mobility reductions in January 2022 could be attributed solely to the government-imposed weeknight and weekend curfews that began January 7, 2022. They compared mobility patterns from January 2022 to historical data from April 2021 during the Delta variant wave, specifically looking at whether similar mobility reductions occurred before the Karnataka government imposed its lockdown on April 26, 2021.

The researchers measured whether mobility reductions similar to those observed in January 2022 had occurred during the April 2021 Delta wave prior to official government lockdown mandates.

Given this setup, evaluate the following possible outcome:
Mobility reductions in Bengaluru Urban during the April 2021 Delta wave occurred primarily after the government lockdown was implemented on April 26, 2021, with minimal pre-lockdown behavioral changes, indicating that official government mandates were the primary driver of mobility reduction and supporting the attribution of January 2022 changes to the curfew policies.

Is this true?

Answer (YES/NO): NO